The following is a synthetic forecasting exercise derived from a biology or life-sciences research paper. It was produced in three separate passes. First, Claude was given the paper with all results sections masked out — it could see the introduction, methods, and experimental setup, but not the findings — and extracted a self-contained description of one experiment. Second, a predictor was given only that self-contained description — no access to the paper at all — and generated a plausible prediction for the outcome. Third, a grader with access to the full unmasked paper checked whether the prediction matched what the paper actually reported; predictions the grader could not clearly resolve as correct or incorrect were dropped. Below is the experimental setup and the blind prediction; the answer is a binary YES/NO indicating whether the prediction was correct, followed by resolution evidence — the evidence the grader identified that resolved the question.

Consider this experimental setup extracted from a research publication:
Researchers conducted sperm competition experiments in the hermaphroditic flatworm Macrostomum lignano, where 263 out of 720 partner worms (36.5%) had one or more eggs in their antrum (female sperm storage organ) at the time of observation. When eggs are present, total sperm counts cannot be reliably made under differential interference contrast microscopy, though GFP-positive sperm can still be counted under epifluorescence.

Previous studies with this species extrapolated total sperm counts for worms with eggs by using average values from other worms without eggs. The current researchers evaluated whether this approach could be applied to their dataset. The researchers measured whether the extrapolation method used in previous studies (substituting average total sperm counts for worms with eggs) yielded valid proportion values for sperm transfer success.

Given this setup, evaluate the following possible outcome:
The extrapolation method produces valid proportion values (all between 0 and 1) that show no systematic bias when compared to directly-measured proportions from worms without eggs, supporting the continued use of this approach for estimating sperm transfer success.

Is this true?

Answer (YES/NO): NO